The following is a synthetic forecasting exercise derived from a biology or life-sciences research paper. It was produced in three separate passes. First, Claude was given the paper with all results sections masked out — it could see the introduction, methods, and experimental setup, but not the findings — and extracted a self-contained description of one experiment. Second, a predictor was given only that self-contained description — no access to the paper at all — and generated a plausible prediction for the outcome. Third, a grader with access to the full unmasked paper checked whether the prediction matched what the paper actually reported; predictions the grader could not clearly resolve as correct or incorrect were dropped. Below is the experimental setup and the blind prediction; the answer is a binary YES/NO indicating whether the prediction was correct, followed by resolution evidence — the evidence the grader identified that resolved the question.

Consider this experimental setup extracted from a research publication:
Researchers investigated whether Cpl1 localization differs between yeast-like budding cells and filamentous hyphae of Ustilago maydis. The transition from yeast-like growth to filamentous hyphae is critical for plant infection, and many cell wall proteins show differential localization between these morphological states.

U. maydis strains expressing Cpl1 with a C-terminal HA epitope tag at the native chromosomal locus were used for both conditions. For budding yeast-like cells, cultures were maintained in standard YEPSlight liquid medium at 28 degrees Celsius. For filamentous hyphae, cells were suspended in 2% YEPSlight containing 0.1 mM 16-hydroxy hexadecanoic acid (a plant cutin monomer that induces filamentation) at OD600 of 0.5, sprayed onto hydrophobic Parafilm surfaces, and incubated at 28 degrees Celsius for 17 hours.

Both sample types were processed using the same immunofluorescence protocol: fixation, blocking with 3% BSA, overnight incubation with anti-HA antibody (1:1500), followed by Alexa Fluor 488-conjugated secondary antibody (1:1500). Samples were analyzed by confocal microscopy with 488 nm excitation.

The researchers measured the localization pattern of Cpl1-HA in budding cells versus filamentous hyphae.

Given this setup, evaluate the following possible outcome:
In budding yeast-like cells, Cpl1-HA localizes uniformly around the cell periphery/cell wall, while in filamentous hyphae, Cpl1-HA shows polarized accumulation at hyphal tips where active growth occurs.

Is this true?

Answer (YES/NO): NO